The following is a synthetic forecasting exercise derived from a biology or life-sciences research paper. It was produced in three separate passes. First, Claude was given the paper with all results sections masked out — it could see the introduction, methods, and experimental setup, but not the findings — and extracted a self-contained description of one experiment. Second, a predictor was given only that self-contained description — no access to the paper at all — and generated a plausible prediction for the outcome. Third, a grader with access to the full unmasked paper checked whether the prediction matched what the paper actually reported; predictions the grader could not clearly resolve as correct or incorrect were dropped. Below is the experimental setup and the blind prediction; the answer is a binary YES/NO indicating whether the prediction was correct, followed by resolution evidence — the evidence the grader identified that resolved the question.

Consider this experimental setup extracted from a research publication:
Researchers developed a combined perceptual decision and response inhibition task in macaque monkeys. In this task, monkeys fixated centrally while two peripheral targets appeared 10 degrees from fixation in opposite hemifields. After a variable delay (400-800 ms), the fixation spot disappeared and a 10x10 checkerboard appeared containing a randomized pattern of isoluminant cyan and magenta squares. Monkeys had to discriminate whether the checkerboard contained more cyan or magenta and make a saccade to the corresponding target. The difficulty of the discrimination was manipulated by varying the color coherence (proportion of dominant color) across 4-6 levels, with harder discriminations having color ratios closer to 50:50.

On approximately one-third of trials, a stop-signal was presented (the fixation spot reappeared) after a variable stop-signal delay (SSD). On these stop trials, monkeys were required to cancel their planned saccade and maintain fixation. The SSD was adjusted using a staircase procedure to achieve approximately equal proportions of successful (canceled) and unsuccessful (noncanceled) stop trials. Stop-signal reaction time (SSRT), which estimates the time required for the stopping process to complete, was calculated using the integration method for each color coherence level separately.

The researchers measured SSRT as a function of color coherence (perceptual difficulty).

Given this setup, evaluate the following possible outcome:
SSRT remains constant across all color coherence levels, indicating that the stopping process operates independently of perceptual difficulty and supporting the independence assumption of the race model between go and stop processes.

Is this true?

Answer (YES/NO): YES